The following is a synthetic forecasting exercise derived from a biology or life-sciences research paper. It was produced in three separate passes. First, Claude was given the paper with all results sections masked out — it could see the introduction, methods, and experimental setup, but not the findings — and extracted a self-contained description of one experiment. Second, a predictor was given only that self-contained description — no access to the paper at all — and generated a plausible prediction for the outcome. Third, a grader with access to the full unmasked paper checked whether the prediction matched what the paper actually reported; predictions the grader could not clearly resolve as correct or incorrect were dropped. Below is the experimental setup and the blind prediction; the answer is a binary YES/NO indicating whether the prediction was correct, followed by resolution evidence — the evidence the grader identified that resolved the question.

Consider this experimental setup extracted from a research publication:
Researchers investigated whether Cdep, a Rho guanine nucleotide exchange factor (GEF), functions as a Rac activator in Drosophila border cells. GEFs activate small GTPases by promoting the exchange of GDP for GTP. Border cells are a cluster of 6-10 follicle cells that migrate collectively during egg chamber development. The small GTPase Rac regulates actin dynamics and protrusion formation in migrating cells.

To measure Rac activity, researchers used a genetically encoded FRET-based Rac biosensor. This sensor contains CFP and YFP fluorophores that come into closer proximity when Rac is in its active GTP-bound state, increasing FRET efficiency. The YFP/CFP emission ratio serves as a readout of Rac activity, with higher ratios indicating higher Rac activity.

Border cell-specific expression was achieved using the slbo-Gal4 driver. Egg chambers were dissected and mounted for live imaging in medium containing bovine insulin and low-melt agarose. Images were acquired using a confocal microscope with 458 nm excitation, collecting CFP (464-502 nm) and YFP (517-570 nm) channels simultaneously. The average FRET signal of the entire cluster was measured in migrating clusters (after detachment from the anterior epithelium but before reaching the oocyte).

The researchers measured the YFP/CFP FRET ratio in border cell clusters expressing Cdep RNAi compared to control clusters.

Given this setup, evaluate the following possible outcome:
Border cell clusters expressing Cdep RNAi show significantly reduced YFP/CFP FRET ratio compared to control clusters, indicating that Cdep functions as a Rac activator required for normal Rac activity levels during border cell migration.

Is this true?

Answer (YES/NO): YES